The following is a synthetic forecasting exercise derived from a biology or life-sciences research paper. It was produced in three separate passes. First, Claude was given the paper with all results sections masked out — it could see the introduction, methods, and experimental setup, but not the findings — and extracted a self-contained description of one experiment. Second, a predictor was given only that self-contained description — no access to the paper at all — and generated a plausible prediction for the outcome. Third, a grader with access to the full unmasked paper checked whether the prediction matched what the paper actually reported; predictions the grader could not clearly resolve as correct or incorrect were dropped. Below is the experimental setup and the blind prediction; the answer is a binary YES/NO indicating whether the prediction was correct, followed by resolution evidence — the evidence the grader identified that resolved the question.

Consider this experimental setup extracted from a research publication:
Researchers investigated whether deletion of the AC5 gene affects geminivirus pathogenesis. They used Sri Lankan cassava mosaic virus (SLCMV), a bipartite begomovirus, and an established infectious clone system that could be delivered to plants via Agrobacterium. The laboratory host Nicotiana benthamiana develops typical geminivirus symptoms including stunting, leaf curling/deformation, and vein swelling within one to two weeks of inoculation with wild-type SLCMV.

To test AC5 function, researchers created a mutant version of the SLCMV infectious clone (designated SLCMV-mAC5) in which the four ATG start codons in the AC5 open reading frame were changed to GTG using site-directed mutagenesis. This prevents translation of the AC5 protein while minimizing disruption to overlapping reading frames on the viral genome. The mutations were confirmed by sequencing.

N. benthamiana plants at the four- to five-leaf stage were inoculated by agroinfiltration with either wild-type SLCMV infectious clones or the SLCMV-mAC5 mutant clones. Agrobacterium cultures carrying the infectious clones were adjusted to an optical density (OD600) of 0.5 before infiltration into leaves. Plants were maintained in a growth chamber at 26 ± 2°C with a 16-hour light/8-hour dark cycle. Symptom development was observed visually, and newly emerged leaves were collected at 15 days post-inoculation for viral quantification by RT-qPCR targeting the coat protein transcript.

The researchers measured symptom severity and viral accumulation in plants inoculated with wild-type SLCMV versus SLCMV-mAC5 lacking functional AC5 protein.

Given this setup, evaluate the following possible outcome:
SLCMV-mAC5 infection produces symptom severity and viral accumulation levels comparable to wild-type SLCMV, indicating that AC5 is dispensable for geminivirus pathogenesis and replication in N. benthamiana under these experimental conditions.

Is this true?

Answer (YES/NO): NO